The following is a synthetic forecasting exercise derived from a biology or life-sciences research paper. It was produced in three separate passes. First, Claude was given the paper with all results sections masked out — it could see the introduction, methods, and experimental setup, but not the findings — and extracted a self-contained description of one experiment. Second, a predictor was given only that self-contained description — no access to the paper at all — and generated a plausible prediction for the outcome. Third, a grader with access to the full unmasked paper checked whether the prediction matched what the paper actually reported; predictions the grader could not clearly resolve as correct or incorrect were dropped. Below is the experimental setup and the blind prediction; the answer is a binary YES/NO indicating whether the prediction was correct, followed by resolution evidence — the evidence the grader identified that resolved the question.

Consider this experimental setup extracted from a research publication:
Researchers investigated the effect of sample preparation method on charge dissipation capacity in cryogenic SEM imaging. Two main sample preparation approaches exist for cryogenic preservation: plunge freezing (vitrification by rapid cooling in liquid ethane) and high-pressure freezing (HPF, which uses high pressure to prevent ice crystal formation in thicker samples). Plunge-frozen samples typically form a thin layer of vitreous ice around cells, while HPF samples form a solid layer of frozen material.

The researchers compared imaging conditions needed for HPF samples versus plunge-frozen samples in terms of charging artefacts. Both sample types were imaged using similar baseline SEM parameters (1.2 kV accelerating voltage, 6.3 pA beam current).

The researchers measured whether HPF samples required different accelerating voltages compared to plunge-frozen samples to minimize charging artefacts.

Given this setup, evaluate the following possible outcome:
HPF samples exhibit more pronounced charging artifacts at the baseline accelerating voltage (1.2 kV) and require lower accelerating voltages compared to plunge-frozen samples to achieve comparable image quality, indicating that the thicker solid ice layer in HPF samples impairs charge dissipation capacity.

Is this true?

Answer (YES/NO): YES